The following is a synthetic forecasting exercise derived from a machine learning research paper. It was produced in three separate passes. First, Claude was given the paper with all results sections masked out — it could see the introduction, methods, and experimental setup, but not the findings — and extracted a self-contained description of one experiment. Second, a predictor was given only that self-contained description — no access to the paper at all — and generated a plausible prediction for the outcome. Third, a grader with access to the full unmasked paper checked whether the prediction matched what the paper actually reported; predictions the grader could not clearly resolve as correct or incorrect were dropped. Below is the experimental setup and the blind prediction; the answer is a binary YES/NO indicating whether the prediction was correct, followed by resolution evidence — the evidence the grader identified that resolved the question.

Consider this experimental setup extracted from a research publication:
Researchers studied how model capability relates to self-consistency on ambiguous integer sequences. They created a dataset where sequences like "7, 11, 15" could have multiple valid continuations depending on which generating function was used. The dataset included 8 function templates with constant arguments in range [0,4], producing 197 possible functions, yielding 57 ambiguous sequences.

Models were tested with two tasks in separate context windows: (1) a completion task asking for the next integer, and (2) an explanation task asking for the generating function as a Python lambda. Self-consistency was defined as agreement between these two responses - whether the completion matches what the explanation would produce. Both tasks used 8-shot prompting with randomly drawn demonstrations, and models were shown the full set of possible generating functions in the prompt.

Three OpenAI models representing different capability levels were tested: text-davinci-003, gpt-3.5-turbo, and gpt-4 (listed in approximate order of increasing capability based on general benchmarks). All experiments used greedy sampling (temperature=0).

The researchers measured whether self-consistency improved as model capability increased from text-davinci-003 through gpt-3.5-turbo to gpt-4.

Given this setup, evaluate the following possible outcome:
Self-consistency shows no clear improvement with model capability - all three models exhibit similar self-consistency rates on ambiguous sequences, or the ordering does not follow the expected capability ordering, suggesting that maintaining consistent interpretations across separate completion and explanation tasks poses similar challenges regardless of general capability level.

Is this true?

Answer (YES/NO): NO